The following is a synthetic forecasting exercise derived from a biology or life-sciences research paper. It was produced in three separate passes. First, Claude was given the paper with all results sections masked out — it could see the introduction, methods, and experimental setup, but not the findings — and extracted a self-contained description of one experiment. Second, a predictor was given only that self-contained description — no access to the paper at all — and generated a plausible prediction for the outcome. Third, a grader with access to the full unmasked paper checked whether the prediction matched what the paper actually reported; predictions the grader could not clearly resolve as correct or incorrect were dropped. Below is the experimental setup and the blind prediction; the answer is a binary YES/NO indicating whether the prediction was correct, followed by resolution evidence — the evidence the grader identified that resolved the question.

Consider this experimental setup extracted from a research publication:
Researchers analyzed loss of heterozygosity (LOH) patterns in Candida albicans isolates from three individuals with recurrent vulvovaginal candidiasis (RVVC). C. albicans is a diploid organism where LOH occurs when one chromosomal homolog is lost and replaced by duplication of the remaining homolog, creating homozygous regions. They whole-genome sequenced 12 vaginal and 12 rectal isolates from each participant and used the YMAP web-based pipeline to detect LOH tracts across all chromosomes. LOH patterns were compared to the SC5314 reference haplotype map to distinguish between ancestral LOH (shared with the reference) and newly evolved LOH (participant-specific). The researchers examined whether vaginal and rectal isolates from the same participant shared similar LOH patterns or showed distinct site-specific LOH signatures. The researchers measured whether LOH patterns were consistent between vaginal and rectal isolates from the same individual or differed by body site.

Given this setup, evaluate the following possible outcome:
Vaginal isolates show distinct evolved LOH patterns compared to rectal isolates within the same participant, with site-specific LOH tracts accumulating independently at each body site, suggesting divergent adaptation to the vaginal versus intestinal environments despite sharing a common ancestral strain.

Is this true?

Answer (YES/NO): NO